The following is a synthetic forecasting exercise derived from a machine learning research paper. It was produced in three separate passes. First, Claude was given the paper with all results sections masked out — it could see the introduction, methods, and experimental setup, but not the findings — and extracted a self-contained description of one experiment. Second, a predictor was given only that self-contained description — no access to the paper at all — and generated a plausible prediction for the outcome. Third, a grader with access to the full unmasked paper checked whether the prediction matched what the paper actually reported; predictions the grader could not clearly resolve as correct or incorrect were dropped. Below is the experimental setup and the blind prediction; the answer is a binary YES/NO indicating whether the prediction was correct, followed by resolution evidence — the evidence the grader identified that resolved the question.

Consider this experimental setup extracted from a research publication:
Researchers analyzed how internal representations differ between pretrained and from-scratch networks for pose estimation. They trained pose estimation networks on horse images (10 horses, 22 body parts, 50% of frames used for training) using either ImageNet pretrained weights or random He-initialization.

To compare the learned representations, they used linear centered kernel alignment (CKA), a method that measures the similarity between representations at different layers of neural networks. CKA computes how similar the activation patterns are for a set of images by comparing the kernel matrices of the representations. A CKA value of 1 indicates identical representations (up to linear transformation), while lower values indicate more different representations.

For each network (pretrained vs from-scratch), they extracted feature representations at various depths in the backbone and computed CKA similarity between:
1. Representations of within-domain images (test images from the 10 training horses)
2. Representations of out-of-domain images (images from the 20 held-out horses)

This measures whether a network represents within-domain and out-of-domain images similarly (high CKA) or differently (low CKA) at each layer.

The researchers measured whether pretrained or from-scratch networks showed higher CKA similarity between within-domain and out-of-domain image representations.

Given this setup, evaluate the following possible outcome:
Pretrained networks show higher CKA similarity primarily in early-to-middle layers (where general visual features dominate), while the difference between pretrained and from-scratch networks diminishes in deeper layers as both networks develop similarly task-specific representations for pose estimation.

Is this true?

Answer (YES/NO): NO